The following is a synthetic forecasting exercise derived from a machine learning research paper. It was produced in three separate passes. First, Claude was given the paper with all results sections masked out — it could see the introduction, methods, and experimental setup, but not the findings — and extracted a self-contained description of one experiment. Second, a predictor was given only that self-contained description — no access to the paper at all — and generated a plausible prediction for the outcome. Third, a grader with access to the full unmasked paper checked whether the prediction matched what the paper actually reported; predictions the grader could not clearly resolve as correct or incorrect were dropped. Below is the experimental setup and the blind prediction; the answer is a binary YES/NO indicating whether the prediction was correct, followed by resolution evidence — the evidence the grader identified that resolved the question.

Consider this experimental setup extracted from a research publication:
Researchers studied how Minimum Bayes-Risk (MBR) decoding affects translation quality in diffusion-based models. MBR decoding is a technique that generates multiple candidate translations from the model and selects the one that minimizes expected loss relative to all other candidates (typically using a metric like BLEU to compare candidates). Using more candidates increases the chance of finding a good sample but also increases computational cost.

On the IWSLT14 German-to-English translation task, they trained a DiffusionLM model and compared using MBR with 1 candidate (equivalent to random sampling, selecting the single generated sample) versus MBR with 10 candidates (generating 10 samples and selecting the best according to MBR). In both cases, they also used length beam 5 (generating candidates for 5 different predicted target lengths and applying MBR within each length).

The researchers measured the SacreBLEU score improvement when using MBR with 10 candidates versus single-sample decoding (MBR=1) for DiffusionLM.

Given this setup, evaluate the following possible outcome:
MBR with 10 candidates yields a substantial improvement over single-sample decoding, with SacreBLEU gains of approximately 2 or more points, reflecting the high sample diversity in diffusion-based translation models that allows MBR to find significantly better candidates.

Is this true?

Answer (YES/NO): YES